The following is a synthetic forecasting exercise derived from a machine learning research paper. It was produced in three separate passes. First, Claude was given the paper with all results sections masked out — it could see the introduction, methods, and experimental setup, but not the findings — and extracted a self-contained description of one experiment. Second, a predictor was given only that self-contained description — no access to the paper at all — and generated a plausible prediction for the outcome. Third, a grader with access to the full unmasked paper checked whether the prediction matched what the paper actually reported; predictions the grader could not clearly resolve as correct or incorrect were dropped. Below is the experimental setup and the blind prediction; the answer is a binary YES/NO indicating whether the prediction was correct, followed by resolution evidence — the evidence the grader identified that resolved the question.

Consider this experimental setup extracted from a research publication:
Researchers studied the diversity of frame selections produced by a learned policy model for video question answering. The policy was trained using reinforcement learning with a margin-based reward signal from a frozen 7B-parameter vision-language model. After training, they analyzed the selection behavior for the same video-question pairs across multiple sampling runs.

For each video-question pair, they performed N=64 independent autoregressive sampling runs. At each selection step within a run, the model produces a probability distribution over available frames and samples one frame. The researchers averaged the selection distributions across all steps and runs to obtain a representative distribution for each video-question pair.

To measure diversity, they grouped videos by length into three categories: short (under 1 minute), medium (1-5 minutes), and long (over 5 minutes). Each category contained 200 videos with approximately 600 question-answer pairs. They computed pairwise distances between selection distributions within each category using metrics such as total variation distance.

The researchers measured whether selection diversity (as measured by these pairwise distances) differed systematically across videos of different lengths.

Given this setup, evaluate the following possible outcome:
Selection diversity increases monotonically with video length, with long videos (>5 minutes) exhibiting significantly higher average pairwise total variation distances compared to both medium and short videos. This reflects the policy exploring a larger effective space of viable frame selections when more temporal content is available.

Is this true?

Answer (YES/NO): NO